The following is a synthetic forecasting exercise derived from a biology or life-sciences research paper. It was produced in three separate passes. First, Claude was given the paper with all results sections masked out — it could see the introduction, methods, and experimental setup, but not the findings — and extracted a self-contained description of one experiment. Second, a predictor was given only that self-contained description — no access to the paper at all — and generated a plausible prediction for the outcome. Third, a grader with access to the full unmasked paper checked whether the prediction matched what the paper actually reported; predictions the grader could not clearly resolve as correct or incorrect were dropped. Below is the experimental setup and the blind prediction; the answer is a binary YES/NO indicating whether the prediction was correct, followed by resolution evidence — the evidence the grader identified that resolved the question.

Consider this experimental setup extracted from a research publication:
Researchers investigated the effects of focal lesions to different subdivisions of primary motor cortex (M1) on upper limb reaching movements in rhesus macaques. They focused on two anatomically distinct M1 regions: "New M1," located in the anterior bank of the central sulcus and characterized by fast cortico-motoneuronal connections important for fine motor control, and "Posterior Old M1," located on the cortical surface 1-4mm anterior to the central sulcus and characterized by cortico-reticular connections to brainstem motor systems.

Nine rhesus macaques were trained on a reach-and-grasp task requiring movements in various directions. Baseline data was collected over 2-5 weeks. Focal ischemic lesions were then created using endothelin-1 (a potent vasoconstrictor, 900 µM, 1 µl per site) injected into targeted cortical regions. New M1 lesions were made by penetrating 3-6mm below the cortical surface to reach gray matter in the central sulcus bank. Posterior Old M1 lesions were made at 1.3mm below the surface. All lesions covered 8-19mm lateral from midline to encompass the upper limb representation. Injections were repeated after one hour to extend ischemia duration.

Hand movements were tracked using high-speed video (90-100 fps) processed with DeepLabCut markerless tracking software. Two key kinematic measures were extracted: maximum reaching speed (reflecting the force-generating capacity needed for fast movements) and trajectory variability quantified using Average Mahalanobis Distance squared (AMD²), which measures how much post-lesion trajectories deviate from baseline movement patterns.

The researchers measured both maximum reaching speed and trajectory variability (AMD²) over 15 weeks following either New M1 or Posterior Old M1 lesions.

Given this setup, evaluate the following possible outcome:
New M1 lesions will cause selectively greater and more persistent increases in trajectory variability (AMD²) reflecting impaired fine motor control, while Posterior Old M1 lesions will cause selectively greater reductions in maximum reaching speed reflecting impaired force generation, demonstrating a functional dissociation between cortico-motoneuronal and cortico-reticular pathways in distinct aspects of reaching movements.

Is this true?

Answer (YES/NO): NO